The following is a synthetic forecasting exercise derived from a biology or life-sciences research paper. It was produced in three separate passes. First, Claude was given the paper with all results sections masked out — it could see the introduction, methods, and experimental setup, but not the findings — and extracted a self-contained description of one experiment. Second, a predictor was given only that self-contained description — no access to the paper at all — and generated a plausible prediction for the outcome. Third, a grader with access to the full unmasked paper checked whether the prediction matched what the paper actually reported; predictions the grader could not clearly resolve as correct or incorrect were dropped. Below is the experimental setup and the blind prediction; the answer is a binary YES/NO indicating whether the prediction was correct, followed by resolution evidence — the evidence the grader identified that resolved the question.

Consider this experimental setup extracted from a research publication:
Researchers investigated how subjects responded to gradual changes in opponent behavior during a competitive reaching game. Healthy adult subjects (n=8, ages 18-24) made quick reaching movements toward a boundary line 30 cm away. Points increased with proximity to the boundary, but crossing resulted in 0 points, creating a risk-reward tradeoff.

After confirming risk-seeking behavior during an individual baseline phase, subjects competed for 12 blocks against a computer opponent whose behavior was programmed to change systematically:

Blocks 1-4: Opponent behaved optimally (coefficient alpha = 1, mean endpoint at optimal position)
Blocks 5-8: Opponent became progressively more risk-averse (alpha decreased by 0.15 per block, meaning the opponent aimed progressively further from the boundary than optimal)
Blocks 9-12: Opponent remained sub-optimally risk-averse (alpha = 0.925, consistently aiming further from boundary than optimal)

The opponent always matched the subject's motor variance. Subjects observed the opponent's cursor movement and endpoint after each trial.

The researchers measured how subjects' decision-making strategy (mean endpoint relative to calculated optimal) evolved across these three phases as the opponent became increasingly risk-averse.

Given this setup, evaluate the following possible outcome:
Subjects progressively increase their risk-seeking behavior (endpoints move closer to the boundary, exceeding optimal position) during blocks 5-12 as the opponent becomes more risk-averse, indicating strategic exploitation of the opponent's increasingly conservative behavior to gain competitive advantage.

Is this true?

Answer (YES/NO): NO